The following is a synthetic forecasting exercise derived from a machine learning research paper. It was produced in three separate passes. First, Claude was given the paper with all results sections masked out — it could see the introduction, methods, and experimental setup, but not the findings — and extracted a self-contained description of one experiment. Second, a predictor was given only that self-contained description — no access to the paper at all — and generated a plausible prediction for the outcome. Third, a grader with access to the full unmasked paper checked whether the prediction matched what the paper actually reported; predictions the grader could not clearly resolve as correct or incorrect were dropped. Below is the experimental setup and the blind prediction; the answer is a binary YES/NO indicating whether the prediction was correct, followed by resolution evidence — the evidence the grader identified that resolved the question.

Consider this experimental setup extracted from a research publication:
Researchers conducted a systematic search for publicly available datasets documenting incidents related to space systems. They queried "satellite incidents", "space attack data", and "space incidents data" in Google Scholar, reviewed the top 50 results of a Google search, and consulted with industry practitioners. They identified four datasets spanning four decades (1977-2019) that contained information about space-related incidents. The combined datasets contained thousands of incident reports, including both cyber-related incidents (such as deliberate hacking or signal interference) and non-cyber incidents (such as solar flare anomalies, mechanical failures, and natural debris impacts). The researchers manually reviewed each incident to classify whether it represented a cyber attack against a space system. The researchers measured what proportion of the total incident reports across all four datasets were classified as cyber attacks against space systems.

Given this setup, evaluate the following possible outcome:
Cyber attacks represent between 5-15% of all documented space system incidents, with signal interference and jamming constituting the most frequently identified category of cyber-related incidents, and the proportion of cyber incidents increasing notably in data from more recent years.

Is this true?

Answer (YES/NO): NO